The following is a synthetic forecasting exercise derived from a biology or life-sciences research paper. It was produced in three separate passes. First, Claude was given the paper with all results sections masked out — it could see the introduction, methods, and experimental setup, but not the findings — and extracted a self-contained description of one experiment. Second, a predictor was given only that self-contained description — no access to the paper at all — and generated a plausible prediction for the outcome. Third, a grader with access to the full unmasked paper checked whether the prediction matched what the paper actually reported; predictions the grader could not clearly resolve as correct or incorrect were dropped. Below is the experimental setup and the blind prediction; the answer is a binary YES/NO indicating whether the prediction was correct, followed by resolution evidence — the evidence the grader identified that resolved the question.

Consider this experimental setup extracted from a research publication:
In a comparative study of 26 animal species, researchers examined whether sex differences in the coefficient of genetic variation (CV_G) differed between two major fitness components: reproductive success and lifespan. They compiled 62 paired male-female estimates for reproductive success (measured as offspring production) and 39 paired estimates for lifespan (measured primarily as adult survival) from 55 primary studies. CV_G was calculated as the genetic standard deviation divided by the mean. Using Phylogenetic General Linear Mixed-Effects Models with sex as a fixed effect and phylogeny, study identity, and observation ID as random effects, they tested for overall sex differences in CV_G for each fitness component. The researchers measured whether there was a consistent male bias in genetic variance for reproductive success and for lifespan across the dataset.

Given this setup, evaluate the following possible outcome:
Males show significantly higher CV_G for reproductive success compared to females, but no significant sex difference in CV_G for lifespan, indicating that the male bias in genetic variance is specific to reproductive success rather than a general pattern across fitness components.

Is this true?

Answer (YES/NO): YES